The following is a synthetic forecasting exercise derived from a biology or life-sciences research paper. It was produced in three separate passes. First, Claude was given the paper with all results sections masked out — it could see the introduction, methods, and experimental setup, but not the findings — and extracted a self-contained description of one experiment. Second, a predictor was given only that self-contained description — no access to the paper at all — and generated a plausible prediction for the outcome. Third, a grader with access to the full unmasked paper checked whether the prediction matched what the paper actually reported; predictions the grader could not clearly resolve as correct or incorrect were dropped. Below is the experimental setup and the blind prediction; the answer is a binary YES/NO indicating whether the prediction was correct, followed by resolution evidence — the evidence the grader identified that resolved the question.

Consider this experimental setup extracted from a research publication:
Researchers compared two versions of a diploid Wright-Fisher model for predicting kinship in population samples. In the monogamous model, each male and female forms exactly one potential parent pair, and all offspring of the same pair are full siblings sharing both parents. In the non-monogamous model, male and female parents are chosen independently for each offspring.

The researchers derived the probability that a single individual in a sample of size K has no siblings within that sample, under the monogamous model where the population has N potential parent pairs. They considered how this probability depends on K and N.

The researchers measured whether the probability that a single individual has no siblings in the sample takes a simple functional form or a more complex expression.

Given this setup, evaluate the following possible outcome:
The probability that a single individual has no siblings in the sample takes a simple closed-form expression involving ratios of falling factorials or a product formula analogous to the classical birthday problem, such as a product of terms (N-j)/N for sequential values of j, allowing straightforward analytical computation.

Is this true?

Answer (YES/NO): NO